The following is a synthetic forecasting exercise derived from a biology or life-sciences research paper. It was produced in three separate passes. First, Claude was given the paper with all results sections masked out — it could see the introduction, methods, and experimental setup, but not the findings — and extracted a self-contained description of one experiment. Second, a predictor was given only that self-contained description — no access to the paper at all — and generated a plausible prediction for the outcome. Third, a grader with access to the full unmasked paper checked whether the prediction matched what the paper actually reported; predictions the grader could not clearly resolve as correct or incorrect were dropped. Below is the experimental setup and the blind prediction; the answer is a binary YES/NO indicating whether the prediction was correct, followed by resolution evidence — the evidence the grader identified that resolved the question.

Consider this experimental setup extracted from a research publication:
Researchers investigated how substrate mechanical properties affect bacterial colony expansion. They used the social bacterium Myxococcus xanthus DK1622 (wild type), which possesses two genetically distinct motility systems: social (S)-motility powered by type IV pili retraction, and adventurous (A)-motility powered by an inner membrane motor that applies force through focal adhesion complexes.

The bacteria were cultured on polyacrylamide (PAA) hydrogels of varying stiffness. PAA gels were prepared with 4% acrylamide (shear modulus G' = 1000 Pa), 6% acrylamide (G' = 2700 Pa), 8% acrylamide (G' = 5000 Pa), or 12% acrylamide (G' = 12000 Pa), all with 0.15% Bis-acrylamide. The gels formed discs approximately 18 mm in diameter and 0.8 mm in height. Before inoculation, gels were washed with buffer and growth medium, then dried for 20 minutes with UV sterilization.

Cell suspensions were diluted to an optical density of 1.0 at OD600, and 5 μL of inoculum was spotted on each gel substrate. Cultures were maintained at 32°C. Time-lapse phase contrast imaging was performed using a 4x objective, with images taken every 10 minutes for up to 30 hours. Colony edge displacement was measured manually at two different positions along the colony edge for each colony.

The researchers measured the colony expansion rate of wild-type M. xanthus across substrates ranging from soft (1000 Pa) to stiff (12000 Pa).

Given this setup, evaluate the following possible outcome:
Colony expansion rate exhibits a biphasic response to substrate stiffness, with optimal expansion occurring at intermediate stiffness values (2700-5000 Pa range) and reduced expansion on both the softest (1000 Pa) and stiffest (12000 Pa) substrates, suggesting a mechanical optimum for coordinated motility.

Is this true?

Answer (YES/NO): NO